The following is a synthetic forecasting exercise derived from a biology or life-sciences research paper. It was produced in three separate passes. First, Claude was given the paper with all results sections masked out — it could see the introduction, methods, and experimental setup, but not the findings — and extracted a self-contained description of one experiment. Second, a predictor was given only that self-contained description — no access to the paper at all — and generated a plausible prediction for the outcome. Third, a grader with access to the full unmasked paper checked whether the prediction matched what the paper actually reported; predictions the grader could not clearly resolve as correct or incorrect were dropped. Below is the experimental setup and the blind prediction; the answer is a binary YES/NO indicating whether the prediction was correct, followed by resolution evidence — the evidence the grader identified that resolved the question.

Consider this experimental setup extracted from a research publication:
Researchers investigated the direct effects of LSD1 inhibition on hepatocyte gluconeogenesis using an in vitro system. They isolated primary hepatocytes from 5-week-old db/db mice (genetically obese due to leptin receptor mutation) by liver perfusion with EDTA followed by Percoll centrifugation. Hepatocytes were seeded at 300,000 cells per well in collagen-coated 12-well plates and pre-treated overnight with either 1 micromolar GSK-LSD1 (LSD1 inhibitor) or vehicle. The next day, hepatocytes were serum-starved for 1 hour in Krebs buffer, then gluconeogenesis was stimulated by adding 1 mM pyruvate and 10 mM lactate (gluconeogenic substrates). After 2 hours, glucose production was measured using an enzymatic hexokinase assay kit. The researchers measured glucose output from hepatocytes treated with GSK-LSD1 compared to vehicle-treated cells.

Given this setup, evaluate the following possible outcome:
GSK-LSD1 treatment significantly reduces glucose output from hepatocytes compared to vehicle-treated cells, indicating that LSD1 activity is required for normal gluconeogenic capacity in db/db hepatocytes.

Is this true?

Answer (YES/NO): NO